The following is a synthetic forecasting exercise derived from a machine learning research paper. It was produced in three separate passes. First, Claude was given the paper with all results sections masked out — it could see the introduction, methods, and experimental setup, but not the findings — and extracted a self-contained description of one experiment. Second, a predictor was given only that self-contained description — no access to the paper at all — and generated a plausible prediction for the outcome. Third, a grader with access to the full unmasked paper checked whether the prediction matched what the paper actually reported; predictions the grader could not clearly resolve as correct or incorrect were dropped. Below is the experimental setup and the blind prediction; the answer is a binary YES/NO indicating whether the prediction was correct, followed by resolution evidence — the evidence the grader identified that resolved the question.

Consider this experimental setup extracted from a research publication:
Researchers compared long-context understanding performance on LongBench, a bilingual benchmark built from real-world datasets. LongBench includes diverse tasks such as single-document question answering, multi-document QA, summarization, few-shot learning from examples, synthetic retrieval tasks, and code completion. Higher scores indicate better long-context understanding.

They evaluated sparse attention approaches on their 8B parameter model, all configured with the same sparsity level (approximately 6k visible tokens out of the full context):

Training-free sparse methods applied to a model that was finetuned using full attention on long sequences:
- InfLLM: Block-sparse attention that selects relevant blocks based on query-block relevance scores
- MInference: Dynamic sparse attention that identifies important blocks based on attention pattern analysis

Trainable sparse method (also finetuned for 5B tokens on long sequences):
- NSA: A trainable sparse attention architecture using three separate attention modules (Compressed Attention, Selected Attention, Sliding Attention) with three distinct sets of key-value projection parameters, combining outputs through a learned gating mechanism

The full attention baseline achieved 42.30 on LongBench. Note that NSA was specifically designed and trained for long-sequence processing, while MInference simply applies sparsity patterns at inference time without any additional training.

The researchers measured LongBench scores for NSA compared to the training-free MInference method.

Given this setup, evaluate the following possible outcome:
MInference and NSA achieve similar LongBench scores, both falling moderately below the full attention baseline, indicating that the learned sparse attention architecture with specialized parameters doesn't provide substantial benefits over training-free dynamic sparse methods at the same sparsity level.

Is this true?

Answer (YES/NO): NO